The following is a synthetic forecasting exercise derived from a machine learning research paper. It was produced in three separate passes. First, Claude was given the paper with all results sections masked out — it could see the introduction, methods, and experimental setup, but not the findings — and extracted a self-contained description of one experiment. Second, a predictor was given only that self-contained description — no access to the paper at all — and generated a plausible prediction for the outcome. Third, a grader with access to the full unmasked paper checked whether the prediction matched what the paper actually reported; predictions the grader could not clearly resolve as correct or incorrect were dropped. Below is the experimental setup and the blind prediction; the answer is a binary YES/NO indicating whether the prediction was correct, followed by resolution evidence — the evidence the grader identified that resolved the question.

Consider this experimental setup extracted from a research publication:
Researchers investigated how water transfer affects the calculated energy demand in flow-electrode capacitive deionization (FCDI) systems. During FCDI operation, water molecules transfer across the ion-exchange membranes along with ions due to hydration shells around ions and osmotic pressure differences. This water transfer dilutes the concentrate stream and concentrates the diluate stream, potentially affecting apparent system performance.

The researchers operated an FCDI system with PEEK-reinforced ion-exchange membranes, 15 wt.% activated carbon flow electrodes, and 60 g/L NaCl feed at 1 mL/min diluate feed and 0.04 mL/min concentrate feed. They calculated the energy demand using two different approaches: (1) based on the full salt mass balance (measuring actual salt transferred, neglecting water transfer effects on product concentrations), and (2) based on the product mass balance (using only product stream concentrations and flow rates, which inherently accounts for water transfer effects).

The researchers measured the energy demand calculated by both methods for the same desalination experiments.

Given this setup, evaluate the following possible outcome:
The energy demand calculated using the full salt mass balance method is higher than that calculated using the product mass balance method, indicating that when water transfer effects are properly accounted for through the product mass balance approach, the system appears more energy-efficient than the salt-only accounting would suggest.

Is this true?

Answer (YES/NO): NO